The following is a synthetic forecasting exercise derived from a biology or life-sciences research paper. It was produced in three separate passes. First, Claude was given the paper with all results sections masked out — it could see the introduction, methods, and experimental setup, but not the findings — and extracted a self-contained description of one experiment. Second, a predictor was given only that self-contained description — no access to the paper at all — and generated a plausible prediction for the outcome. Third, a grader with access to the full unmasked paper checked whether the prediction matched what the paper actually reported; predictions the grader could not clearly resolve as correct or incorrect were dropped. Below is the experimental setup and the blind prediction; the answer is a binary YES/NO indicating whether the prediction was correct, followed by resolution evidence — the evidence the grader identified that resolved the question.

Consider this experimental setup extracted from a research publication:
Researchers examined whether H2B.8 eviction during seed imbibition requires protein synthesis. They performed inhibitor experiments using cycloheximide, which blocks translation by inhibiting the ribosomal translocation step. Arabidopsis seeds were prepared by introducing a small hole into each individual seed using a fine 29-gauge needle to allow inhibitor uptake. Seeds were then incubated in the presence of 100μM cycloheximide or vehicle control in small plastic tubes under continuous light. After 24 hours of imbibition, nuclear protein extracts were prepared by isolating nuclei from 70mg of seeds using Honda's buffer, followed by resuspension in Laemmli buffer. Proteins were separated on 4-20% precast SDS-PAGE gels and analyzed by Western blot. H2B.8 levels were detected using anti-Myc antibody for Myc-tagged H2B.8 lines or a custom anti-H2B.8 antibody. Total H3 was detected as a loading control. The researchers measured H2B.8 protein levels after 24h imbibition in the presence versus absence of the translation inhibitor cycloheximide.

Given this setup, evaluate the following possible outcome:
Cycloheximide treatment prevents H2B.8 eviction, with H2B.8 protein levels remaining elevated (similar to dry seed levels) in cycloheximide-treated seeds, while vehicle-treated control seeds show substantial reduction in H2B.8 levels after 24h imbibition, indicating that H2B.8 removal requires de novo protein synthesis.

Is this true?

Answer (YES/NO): YES